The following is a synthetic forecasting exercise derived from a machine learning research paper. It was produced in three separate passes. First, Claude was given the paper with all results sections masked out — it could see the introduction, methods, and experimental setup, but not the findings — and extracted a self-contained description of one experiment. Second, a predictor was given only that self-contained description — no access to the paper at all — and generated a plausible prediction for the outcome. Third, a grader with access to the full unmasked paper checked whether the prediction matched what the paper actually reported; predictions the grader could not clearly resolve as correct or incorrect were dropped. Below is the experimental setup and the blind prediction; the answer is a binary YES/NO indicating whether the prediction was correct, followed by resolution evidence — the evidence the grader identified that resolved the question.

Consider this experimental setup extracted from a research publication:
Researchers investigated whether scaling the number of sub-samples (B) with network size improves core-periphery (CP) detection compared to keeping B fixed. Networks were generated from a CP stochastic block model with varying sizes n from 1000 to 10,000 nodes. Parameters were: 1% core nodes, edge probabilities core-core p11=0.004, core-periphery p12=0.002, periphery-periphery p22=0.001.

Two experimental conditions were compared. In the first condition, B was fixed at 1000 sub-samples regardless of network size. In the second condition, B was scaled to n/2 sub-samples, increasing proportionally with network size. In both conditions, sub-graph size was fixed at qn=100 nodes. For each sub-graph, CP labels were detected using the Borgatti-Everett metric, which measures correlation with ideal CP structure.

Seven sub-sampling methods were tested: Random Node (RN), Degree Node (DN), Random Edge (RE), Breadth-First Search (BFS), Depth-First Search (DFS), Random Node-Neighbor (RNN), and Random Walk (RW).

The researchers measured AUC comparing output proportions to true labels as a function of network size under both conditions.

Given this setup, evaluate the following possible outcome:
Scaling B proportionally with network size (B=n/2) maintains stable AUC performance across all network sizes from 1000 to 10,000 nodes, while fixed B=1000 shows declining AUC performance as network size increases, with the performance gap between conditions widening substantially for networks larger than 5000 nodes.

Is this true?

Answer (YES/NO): NO